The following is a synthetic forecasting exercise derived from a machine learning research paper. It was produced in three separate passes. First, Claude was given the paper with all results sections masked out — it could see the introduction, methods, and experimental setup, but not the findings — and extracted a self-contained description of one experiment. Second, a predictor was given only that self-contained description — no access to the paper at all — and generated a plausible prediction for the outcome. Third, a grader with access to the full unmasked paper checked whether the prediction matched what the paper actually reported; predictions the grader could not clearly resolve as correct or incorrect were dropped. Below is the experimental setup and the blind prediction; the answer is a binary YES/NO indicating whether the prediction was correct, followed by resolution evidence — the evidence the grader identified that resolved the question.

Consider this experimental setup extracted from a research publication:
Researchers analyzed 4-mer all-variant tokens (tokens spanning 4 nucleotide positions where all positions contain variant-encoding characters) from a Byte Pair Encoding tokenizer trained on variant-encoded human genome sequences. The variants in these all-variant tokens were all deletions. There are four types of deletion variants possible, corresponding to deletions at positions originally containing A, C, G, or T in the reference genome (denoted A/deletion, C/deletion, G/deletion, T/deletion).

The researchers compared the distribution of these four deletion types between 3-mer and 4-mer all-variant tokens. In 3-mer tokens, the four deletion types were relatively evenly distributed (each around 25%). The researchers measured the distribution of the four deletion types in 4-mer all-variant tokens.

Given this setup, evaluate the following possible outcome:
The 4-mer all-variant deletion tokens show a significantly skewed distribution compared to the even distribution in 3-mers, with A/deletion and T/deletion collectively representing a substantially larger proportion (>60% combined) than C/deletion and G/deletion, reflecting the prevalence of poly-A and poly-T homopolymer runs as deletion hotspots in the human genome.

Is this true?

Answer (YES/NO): YES